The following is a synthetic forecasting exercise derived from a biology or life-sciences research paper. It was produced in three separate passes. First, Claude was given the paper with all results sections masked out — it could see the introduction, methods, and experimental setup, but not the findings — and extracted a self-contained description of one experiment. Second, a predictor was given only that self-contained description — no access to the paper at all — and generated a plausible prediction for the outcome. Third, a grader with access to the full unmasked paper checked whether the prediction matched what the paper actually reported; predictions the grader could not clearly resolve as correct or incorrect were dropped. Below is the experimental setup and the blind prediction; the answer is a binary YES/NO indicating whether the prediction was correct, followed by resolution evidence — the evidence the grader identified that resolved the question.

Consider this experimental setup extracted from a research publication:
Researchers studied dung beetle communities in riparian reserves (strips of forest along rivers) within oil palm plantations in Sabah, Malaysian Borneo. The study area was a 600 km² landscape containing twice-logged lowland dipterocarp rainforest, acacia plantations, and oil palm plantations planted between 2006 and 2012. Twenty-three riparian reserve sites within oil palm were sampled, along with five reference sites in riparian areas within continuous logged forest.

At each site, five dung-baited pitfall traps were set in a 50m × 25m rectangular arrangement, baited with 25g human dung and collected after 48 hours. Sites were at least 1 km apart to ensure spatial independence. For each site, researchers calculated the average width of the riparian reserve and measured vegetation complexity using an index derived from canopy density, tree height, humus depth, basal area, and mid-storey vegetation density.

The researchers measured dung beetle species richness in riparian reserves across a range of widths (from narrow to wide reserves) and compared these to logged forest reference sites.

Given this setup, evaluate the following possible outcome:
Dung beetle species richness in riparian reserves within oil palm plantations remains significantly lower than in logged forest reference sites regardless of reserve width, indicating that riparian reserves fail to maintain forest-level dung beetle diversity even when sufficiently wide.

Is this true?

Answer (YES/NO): NO